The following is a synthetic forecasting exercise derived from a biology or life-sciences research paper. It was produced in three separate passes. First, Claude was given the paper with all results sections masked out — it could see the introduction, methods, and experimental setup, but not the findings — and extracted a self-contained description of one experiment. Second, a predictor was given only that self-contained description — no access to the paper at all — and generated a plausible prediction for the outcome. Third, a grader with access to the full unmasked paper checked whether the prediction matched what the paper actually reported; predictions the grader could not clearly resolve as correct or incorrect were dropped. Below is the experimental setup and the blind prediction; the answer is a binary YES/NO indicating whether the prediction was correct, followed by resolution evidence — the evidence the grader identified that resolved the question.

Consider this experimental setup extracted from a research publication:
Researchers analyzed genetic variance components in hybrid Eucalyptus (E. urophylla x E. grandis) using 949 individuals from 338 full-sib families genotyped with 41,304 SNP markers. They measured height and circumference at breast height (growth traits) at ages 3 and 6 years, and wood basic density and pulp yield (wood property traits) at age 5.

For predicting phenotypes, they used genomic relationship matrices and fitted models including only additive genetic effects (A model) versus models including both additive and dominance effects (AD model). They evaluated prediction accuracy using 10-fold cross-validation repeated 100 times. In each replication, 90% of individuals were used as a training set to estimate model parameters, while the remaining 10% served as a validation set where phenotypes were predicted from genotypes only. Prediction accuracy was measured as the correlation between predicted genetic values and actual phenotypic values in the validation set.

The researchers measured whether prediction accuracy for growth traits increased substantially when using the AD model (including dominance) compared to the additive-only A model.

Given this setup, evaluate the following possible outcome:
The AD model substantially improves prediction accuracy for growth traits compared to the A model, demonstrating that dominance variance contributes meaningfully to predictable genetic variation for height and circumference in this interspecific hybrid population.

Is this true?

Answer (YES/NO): NO